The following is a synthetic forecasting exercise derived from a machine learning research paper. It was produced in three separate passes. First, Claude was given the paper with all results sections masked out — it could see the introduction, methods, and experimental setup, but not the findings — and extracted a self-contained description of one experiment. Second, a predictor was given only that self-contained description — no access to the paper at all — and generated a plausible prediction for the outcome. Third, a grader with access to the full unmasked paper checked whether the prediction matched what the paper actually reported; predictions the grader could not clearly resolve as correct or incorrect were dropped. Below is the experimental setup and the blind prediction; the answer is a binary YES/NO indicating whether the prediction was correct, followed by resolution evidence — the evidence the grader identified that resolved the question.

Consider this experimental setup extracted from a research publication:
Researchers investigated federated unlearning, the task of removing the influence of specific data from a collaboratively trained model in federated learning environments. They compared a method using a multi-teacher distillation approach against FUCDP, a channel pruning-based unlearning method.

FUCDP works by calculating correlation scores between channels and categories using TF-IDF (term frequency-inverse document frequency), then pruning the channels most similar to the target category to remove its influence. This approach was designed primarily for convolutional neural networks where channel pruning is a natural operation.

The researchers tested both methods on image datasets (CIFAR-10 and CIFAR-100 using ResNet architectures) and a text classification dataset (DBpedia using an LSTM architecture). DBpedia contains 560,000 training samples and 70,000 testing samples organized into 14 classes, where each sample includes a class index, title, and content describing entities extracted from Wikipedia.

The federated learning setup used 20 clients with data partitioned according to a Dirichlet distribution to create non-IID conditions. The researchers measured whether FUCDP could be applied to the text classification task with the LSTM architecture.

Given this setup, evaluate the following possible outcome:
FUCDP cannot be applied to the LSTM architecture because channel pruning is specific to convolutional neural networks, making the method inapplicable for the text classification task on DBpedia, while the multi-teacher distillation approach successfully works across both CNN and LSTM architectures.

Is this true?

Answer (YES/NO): YES